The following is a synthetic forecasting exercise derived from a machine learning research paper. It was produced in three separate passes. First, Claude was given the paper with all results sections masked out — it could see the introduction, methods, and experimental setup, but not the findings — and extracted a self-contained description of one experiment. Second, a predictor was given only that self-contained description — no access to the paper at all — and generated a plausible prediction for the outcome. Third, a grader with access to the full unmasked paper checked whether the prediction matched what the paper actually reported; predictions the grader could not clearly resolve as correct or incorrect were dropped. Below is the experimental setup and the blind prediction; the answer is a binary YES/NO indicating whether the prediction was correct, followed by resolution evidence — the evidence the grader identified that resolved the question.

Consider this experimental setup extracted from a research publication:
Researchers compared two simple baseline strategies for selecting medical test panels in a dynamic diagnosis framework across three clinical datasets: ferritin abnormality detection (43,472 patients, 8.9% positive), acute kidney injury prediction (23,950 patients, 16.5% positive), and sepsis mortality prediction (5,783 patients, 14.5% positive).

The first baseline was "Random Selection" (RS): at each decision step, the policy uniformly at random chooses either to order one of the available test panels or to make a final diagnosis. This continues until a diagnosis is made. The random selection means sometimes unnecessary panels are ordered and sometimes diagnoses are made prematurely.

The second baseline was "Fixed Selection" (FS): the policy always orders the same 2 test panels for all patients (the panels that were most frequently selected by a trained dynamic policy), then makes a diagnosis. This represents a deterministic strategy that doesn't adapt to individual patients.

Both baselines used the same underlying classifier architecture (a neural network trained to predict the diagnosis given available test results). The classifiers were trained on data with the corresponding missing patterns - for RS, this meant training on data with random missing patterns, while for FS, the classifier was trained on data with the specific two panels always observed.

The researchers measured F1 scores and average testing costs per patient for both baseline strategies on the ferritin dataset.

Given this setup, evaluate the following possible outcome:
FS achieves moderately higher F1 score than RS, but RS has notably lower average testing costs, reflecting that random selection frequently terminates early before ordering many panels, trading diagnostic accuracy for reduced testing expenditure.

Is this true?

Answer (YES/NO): NO